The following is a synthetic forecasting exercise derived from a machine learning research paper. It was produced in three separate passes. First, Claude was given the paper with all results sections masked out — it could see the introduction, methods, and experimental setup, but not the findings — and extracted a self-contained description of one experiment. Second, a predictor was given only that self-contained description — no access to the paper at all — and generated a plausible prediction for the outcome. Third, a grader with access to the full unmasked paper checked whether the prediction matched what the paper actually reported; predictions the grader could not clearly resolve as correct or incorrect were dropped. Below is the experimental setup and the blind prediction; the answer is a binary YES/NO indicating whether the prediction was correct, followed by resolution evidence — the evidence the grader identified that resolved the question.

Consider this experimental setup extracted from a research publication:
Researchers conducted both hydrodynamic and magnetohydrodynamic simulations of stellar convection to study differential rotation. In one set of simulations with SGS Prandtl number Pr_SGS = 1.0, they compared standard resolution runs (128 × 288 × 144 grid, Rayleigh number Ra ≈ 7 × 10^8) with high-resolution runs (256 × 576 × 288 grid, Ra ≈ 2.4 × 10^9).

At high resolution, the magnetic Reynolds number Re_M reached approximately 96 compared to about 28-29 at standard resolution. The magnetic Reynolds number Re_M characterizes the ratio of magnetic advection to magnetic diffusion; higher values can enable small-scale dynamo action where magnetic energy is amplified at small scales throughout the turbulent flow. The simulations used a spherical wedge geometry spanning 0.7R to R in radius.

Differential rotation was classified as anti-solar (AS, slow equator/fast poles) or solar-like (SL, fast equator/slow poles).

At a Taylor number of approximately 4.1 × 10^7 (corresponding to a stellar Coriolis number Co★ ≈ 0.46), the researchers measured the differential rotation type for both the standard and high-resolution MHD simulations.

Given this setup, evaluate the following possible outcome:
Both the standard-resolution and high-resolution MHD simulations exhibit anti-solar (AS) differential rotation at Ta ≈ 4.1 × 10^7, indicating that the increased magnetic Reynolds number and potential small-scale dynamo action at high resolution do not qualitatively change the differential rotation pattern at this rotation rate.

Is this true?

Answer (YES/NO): NO